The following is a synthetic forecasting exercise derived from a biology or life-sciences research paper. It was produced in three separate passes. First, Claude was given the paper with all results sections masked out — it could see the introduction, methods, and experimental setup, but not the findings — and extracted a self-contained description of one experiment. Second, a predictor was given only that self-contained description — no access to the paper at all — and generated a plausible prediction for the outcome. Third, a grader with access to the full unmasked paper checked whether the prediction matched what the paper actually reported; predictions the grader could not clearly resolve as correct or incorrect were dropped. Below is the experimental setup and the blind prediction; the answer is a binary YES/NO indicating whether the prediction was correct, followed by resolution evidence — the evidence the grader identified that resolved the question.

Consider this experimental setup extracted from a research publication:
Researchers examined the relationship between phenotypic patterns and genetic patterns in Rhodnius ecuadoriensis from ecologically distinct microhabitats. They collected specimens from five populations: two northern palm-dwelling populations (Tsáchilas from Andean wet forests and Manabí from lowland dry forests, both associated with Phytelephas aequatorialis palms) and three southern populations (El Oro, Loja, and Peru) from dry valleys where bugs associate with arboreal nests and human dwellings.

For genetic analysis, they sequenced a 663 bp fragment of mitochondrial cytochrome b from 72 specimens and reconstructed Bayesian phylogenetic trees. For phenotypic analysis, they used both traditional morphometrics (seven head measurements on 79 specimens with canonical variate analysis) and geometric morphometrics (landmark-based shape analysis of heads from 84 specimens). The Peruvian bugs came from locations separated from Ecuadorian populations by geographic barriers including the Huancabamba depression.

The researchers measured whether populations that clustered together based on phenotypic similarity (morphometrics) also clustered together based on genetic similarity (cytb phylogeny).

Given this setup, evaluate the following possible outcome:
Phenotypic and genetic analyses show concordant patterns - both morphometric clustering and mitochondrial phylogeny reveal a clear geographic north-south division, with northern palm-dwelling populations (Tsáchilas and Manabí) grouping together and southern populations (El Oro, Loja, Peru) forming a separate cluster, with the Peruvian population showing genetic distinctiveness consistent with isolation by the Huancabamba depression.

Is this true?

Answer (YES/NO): NO